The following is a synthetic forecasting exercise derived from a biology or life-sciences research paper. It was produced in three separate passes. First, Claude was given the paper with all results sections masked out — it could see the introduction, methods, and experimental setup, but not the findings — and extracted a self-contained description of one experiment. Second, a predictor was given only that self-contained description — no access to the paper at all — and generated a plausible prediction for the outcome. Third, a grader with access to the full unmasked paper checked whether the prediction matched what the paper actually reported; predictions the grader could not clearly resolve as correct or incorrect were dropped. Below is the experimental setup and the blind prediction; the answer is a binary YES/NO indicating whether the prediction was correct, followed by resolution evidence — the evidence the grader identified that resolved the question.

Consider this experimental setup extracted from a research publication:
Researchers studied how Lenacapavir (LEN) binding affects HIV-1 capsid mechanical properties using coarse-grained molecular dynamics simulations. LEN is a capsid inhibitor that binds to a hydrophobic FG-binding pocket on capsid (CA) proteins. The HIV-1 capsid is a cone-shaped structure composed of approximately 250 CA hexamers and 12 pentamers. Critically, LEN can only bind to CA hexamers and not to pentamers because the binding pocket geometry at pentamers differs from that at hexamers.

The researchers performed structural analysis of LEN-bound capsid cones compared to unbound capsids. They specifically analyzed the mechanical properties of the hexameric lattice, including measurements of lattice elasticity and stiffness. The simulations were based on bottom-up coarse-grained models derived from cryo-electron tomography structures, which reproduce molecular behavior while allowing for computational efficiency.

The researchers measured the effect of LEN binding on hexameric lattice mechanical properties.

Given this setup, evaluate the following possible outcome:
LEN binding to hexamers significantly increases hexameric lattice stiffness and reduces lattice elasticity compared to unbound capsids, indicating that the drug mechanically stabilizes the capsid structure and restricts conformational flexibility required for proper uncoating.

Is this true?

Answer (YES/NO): YES